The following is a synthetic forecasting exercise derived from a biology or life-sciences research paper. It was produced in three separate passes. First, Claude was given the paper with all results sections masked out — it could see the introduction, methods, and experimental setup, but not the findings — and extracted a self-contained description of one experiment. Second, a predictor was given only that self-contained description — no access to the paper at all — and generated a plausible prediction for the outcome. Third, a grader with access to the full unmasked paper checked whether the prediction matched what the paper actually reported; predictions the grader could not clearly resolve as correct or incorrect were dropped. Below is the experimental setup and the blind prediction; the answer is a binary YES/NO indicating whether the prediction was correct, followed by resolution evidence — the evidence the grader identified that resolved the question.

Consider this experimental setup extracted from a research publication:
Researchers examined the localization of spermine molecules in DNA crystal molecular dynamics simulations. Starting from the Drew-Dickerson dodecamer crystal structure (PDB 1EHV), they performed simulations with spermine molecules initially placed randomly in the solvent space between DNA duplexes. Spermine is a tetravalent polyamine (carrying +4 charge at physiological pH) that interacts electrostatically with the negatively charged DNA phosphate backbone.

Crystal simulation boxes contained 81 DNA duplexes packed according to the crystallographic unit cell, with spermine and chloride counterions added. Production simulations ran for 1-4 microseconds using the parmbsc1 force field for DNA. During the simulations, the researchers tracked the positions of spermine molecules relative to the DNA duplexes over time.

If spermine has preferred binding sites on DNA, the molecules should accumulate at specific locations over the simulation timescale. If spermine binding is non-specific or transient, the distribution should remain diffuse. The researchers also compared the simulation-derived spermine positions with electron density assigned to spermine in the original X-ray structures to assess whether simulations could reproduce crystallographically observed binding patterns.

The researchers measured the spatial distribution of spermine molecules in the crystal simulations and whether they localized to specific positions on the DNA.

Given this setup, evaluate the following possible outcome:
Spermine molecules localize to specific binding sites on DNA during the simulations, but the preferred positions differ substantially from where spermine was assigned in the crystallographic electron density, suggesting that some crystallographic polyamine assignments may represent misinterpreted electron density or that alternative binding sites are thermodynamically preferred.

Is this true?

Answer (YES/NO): NO